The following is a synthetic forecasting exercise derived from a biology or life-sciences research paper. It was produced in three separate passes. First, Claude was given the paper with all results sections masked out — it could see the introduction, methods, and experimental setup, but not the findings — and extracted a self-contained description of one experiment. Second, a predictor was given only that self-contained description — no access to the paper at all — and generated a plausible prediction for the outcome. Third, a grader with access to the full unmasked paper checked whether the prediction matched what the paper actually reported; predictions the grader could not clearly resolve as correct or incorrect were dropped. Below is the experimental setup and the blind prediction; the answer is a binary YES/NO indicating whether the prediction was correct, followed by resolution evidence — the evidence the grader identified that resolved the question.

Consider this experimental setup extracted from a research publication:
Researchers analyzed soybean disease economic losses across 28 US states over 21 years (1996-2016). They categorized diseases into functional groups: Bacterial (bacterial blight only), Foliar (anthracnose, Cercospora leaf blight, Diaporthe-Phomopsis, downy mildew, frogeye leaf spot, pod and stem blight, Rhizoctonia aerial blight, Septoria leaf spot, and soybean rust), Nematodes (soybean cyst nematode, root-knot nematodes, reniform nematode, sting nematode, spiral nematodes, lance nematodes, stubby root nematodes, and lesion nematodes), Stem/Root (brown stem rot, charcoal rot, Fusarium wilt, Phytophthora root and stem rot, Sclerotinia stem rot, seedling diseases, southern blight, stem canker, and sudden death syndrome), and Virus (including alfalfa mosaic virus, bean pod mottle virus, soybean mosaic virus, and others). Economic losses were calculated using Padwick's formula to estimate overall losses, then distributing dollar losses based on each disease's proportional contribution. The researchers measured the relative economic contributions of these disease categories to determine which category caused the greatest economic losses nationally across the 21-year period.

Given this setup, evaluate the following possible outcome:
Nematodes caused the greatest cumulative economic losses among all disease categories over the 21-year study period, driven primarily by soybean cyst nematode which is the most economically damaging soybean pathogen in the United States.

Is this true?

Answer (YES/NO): NO